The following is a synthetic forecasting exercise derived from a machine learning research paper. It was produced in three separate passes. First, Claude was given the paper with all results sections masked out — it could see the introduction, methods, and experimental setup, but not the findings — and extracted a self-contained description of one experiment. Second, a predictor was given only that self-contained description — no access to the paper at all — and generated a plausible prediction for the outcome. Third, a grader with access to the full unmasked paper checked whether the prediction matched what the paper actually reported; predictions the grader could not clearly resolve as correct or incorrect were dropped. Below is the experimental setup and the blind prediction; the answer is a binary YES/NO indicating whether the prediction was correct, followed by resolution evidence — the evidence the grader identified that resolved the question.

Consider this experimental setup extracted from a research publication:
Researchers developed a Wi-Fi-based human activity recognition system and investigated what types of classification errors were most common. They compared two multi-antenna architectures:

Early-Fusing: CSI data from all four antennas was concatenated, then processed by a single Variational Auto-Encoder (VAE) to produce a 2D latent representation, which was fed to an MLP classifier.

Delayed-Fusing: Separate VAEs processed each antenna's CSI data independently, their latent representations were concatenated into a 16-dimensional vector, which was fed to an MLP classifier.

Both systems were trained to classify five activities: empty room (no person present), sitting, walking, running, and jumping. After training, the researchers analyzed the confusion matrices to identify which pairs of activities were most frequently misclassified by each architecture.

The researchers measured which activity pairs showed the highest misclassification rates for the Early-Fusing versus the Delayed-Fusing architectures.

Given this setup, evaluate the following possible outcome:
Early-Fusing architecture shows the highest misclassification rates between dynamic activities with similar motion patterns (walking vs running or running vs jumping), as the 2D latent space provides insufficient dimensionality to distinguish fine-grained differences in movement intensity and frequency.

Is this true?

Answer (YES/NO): YES